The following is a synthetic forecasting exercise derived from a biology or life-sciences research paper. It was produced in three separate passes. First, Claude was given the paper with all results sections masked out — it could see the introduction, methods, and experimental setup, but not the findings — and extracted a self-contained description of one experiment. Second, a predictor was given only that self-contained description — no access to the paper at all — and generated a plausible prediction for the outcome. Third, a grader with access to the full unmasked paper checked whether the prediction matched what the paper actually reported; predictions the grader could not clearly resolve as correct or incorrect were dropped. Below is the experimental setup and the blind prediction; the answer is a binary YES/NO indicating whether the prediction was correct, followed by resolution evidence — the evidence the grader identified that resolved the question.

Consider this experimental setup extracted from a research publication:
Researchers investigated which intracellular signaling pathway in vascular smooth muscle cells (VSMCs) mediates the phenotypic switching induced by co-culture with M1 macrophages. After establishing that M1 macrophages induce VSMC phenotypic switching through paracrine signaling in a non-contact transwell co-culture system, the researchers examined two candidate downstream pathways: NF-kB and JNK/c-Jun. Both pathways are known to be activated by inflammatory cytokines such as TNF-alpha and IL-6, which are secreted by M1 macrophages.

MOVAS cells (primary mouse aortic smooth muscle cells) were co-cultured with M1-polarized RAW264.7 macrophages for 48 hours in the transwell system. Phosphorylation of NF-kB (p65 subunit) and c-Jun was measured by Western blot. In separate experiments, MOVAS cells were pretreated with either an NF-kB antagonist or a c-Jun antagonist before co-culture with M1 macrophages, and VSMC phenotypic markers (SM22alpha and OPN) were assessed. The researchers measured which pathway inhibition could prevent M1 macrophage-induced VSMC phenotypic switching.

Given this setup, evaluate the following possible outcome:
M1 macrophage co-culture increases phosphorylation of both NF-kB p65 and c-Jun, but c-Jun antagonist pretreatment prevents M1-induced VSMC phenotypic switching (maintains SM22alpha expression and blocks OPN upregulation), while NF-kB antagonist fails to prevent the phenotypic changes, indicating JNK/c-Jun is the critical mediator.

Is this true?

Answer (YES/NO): NO